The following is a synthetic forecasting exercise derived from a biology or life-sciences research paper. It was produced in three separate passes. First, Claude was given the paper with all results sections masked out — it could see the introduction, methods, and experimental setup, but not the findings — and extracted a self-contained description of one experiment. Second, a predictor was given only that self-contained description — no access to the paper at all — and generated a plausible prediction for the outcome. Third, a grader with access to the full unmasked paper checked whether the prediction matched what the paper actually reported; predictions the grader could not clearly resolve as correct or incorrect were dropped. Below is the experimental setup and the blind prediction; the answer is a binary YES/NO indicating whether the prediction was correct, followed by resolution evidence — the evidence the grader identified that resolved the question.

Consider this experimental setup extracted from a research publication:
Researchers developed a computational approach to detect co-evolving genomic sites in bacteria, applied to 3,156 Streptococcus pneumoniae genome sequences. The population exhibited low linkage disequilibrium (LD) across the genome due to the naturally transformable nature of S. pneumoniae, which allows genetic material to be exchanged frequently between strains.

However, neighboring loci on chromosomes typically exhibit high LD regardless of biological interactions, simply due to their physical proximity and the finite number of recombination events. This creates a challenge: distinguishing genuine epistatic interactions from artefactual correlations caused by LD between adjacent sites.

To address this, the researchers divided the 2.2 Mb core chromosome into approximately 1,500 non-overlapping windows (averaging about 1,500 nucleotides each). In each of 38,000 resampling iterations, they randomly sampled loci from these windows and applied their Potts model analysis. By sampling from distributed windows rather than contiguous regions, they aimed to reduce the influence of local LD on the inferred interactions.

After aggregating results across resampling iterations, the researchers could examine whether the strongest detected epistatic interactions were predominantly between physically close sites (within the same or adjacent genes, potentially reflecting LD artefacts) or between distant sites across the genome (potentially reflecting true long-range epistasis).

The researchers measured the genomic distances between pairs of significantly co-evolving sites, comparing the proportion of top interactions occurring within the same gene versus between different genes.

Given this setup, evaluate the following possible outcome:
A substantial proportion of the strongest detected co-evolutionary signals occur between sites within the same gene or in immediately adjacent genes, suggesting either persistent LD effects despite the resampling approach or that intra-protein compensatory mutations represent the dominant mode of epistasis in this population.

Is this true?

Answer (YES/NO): NO